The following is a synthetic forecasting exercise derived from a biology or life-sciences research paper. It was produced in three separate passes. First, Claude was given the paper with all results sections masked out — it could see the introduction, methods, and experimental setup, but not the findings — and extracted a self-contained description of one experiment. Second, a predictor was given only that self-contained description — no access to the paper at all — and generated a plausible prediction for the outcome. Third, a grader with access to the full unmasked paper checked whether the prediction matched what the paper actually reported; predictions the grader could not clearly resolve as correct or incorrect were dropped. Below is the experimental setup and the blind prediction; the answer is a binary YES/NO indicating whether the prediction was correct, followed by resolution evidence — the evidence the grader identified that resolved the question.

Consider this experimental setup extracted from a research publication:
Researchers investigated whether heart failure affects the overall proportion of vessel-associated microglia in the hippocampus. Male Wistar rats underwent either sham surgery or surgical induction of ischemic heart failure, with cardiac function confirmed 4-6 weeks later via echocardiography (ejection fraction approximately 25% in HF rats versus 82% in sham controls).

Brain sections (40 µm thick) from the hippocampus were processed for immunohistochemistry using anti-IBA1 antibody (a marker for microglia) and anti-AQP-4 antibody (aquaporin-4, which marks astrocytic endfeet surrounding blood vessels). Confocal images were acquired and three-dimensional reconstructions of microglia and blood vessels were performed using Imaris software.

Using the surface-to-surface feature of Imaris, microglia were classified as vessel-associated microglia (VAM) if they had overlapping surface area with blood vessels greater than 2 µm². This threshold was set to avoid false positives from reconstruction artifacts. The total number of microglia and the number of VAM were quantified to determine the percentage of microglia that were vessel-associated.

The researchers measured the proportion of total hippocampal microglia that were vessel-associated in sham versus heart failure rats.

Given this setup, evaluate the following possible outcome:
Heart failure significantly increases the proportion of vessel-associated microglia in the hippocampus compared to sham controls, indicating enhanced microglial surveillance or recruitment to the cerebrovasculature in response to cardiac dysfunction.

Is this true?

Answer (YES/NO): YES